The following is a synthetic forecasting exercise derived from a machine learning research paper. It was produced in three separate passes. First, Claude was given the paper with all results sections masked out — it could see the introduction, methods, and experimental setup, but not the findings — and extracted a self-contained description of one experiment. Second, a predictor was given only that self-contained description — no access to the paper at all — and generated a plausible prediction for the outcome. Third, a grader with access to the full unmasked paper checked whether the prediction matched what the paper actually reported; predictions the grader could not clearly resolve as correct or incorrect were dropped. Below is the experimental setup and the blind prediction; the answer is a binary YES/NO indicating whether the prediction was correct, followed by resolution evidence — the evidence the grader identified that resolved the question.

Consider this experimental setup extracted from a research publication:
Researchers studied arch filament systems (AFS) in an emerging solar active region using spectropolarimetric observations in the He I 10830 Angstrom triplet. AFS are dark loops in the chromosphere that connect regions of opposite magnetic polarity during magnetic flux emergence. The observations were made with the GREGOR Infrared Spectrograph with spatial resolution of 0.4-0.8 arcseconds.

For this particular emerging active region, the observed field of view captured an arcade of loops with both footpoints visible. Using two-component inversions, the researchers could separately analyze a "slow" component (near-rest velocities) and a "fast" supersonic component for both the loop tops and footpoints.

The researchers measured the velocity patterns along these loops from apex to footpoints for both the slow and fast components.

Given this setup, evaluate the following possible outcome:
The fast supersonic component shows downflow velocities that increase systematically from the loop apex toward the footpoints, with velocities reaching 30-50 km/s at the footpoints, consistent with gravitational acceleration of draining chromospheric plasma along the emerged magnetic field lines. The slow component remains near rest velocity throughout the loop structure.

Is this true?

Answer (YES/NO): NO